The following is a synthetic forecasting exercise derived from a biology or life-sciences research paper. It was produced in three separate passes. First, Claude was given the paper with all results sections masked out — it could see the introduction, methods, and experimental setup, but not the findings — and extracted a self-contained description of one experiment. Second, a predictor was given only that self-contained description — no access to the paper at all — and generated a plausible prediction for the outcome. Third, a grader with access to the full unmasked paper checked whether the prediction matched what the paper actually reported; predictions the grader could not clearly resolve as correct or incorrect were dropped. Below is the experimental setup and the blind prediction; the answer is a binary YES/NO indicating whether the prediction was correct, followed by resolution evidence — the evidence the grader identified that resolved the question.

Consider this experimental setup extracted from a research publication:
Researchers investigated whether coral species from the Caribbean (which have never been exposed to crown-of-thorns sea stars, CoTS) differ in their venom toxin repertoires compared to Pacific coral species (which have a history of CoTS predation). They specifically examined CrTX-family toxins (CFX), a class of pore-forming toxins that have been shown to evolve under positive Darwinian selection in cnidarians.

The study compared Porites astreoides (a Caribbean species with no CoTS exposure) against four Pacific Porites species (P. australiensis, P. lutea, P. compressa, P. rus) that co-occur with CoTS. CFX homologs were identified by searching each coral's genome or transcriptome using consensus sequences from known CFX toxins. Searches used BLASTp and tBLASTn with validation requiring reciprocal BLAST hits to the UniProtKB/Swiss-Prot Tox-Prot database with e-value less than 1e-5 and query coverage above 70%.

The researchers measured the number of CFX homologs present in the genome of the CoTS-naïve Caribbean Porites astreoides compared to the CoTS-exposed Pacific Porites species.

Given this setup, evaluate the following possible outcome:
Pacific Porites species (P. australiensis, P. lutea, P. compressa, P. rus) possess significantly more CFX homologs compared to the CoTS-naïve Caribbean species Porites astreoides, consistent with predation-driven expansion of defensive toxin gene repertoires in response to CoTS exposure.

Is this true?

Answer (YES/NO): YES